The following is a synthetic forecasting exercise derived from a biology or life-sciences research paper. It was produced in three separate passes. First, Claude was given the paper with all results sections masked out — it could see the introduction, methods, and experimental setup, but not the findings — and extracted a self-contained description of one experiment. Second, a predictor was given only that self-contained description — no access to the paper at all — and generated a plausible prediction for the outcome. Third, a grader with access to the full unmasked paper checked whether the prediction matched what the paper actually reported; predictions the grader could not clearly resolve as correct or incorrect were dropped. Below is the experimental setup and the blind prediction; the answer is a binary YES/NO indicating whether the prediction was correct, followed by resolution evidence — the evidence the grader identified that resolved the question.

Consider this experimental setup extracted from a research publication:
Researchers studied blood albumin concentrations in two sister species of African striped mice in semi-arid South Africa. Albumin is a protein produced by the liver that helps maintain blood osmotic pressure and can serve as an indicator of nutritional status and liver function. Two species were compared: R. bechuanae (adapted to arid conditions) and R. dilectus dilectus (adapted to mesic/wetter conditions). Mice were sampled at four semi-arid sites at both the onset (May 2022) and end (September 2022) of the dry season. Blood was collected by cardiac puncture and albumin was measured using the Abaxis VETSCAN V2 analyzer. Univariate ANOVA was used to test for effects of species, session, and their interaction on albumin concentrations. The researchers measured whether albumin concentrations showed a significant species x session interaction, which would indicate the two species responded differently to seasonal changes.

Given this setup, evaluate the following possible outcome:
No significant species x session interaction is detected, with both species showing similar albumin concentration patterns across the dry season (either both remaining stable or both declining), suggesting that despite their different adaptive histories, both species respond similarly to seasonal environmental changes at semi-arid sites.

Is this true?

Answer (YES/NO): YES